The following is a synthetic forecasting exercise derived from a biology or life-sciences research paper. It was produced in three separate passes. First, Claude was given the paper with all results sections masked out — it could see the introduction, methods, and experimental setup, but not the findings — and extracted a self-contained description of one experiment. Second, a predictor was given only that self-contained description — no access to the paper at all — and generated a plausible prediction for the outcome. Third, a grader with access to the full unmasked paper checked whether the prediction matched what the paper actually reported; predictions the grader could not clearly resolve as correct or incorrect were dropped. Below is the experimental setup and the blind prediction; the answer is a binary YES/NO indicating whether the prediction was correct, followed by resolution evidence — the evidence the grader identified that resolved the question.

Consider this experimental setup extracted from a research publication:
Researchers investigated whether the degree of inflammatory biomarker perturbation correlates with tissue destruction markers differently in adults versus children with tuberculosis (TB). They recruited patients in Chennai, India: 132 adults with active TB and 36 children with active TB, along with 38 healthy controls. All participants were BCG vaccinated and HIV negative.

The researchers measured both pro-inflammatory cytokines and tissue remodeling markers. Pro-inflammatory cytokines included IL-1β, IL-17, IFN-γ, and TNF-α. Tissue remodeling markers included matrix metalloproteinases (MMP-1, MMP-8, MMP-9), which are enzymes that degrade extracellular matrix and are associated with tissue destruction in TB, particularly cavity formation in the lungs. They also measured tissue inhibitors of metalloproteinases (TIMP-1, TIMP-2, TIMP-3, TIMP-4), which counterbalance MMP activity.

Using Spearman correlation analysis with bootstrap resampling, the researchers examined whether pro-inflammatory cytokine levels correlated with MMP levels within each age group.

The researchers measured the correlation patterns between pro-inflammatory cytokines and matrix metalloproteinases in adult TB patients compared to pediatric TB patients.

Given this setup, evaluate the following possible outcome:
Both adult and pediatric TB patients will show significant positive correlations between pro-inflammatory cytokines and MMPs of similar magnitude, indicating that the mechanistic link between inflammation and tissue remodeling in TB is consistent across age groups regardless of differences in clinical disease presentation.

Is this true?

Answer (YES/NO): NO